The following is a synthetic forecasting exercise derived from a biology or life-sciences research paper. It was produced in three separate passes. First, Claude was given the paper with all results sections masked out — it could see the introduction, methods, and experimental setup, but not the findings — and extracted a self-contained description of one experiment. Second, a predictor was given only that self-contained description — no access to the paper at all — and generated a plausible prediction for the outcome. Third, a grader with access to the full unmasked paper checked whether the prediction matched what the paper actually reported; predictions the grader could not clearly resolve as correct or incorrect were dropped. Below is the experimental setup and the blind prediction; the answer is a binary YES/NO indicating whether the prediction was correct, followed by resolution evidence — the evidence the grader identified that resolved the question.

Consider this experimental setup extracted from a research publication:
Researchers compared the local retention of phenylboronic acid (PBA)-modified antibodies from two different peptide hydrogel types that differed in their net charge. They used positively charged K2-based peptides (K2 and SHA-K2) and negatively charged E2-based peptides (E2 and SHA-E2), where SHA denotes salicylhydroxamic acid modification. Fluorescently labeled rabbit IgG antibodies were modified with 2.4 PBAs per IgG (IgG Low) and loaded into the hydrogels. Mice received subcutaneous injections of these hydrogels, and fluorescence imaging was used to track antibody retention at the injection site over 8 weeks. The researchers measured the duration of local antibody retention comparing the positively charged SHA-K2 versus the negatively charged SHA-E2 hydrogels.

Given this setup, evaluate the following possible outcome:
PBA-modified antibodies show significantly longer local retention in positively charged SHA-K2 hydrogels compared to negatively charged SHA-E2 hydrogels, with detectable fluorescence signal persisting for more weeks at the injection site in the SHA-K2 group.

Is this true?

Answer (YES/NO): NO